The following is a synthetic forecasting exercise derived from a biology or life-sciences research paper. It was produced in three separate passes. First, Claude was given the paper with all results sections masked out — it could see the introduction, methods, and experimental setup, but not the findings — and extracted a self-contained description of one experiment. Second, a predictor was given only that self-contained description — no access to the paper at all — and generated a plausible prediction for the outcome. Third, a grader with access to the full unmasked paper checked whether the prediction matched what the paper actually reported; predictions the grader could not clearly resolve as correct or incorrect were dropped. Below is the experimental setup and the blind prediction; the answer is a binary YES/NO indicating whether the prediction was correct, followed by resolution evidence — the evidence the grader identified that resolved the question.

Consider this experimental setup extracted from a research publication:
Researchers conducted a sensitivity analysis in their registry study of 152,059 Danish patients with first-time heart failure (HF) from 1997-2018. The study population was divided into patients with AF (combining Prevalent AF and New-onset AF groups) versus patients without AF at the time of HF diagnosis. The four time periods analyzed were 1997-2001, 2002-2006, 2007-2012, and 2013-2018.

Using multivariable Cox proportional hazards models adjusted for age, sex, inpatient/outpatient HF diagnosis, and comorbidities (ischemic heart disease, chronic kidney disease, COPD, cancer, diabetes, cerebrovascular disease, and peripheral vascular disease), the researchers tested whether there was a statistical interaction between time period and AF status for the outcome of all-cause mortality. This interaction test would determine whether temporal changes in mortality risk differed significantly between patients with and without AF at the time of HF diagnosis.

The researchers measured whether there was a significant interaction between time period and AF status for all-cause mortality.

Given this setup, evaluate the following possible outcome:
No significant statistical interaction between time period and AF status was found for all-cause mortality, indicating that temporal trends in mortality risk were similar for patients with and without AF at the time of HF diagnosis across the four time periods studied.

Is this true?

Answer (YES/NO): NO